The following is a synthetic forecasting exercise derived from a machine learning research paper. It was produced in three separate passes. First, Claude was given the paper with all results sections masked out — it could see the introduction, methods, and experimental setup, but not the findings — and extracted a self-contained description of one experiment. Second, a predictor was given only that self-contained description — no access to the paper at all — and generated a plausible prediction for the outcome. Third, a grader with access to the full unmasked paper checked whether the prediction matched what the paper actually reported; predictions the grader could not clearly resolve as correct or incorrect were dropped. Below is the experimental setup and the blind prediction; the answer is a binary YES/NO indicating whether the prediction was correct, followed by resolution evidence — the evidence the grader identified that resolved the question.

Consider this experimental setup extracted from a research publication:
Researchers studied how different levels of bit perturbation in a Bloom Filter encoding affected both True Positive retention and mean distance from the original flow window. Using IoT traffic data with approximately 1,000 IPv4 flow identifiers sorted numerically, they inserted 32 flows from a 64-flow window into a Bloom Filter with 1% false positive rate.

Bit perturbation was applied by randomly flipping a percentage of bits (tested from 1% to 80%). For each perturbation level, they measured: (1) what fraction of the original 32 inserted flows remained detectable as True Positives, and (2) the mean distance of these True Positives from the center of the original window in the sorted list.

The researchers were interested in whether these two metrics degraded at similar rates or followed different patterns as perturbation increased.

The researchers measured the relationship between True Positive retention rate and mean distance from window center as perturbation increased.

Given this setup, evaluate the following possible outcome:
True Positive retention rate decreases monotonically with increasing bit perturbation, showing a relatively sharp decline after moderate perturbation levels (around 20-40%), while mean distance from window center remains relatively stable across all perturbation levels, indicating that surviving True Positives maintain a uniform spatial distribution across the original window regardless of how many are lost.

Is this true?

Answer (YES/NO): NO